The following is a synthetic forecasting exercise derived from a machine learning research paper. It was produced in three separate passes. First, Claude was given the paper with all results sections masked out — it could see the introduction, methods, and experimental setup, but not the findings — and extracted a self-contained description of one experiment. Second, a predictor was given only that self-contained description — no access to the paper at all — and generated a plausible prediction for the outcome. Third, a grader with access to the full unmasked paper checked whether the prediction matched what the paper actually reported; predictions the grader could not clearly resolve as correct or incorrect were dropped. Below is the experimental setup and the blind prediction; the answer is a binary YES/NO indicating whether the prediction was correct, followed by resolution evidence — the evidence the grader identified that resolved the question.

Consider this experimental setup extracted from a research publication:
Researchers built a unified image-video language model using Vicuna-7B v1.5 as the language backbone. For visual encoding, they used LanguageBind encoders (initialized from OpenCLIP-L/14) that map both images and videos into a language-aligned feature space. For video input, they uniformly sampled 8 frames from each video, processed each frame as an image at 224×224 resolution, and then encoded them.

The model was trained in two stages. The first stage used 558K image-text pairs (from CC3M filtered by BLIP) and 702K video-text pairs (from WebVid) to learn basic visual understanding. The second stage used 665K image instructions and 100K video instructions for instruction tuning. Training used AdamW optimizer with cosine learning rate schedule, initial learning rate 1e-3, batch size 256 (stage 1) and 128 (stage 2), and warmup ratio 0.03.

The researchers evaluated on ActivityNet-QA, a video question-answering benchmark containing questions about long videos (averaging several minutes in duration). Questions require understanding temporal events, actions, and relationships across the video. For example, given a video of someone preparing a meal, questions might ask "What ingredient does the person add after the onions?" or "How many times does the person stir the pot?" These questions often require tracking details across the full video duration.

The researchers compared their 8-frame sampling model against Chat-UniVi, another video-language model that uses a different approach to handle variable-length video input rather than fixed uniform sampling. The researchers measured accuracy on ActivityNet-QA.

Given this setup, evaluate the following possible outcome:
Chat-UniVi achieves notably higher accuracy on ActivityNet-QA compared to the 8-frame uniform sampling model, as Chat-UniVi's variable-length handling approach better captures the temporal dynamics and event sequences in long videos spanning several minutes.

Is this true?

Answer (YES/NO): NO